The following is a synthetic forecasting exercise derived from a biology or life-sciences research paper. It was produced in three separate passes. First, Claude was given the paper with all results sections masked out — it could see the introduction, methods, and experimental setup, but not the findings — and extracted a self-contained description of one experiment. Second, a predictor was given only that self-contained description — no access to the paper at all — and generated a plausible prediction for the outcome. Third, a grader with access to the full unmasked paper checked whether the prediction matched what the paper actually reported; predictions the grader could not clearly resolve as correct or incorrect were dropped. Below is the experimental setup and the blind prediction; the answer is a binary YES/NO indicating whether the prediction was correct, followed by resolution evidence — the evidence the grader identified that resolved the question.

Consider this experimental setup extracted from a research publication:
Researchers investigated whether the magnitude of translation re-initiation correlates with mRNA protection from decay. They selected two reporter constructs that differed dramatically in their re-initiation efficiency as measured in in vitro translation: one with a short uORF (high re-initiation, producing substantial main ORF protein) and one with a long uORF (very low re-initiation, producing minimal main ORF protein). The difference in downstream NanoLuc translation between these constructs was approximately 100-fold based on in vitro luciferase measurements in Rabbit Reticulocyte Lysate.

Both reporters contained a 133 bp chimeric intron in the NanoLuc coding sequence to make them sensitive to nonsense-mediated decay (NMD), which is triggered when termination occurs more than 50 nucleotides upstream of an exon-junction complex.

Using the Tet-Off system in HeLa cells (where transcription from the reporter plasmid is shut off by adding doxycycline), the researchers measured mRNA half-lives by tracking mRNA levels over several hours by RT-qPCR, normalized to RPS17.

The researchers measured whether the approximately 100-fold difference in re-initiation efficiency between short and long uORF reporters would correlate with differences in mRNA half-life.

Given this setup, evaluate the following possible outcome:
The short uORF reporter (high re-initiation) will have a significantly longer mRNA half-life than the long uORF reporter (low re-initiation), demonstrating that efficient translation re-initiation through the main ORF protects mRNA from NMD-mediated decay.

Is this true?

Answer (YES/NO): NO